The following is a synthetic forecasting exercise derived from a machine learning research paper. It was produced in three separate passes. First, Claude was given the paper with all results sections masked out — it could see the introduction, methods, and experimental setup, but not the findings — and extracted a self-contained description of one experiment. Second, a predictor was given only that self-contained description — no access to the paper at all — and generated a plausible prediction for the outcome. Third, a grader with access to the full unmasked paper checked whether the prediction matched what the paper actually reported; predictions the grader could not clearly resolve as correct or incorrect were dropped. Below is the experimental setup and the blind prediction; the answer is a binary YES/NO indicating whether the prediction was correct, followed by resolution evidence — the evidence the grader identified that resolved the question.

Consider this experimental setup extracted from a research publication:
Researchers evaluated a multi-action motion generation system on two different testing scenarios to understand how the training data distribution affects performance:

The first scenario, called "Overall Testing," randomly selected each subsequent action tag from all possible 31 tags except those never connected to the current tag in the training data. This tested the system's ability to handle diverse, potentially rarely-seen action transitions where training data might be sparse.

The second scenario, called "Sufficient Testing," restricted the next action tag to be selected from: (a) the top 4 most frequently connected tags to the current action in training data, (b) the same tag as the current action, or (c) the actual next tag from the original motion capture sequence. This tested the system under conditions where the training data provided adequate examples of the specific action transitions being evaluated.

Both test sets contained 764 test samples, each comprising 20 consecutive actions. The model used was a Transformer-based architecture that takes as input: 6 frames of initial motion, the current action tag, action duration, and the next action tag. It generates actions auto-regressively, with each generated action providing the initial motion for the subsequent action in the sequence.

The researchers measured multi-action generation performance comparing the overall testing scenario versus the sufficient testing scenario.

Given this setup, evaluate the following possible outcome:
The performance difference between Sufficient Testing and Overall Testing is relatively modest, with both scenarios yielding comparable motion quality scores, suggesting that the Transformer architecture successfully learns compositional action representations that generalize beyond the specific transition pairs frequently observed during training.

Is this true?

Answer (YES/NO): NO